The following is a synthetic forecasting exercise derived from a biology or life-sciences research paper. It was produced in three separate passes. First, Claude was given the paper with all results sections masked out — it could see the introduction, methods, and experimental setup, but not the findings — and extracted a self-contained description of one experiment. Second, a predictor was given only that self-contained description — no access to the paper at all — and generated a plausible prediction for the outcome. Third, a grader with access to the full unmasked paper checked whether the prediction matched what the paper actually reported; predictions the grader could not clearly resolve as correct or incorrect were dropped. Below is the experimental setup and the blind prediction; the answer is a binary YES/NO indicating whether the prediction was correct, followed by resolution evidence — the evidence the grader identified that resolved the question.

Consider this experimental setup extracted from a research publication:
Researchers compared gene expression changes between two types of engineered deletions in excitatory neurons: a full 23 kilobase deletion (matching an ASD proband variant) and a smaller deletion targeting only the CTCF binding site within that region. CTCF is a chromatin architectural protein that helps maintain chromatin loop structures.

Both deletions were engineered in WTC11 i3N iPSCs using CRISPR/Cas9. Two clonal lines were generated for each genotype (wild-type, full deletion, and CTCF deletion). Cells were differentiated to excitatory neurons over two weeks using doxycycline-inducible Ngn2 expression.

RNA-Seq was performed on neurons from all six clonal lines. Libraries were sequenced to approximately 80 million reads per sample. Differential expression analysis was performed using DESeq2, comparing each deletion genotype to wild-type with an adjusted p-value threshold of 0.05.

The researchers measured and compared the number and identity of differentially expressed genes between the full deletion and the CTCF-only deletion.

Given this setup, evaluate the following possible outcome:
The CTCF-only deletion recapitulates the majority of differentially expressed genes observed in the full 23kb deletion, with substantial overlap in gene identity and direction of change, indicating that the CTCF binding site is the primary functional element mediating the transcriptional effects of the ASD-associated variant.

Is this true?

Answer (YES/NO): NO